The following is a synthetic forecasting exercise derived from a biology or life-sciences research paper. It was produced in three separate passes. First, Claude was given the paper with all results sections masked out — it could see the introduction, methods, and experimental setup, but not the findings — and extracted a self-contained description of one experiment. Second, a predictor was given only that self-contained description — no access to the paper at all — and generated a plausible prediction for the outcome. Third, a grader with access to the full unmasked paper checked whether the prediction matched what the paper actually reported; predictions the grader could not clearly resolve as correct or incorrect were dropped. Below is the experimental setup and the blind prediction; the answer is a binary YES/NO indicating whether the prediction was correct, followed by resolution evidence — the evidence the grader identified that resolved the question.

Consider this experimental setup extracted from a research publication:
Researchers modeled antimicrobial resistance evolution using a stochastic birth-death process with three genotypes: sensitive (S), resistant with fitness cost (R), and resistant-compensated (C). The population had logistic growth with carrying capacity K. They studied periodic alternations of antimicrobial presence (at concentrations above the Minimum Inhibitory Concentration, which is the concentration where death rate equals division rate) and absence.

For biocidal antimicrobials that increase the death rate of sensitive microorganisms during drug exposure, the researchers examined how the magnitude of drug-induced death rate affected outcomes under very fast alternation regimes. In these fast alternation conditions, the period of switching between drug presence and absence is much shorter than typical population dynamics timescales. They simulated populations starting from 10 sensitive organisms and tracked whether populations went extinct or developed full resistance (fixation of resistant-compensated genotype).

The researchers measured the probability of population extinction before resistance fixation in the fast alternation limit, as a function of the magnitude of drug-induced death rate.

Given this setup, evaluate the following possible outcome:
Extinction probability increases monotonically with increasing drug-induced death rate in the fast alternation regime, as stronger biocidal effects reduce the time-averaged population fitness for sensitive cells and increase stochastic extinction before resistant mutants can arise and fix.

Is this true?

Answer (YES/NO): NO